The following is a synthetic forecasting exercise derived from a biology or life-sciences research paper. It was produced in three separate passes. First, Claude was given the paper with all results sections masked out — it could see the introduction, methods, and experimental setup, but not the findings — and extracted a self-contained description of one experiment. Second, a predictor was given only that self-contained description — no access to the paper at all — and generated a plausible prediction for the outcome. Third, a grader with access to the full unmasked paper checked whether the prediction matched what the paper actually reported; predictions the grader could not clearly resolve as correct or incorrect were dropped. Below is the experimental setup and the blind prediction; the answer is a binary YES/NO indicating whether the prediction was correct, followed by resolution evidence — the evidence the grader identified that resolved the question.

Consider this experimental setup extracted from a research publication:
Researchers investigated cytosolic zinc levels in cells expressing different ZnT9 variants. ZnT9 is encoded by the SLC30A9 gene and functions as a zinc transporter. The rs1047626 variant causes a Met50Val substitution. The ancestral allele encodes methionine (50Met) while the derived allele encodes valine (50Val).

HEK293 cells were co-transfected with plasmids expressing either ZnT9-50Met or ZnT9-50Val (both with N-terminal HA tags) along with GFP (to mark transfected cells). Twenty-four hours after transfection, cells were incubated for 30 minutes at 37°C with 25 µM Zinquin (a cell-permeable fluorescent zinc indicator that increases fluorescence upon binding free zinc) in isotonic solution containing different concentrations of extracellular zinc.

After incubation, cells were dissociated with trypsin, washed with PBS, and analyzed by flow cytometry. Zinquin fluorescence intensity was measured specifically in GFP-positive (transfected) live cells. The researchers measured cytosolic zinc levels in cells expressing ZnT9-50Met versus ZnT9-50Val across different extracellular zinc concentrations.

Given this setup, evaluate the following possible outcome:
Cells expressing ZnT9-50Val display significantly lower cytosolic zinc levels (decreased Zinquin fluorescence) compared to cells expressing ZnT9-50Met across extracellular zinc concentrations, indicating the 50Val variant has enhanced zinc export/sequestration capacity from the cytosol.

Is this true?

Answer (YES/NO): NO